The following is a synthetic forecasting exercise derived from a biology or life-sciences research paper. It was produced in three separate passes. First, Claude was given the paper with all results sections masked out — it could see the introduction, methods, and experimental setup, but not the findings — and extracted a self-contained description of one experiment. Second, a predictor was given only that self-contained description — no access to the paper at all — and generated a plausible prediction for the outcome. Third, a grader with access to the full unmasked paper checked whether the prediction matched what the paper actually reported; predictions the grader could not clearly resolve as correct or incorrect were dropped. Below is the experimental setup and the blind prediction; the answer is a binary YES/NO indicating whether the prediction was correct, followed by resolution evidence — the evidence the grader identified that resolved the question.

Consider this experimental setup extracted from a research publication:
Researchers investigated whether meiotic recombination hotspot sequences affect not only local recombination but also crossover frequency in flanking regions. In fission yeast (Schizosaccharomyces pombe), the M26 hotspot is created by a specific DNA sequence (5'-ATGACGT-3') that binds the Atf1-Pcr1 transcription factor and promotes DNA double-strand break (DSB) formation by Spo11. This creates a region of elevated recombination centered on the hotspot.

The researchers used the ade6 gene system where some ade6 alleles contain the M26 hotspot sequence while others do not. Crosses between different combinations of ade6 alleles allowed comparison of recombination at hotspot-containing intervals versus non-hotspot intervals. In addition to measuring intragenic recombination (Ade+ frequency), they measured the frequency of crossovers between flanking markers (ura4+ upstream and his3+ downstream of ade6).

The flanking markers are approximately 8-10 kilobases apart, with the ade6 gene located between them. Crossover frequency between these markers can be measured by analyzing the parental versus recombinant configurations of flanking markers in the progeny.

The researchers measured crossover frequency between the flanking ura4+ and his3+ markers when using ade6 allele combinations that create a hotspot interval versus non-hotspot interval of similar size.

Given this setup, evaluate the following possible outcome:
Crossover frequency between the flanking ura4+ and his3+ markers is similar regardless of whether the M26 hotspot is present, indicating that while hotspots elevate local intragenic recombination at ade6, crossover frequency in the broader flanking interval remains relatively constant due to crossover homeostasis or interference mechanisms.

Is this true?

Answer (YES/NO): YES